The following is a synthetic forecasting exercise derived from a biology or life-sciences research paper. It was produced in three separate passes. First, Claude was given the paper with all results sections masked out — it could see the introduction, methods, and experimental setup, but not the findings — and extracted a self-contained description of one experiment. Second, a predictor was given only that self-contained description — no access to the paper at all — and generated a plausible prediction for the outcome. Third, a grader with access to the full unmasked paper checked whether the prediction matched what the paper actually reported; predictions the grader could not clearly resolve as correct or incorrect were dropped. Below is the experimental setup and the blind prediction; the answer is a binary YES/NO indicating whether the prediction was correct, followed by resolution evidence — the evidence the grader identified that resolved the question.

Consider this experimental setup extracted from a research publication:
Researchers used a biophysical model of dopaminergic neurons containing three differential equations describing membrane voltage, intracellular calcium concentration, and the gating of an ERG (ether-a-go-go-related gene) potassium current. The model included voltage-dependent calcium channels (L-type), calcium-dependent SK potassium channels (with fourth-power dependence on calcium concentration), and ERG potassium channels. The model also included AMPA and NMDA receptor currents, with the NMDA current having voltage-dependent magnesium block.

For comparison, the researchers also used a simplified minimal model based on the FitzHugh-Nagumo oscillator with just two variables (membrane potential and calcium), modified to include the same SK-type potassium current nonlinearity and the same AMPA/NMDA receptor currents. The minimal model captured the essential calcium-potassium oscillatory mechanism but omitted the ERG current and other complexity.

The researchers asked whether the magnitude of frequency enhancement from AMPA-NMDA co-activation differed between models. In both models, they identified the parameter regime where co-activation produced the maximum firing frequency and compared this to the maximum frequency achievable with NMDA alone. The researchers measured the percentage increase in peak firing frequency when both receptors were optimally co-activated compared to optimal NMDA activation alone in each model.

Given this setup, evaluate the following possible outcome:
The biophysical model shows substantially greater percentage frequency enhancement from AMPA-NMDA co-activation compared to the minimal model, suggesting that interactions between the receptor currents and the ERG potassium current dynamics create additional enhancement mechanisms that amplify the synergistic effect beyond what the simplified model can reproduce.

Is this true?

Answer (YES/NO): NO